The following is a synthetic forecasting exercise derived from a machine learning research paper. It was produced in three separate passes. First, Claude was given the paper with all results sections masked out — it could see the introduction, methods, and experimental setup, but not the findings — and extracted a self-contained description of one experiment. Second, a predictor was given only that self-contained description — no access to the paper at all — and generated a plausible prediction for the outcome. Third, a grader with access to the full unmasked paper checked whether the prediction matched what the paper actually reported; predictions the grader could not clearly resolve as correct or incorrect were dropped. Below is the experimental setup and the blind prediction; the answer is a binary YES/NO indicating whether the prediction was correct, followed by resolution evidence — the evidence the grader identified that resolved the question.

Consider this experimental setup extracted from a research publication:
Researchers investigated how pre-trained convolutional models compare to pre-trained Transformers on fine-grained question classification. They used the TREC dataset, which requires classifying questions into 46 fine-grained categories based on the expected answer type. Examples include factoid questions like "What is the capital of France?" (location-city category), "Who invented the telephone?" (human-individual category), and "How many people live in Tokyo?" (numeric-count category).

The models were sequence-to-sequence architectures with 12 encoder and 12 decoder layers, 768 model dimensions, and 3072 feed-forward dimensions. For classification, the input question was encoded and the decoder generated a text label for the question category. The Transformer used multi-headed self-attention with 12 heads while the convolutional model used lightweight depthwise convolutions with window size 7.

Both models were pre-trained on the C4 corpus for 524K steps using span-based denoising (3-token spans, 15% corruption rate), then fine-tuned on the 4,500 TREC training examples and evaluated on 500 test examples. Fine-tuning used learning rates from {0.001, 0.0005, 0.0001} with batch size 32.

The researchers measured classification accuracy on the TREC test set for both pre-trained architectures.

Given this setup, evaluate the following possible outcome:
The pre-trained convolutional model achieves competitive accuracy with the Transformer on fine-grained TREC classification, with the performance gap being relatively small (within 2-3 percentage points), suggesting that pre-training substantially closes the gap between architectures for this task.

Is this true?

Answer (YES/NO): YES